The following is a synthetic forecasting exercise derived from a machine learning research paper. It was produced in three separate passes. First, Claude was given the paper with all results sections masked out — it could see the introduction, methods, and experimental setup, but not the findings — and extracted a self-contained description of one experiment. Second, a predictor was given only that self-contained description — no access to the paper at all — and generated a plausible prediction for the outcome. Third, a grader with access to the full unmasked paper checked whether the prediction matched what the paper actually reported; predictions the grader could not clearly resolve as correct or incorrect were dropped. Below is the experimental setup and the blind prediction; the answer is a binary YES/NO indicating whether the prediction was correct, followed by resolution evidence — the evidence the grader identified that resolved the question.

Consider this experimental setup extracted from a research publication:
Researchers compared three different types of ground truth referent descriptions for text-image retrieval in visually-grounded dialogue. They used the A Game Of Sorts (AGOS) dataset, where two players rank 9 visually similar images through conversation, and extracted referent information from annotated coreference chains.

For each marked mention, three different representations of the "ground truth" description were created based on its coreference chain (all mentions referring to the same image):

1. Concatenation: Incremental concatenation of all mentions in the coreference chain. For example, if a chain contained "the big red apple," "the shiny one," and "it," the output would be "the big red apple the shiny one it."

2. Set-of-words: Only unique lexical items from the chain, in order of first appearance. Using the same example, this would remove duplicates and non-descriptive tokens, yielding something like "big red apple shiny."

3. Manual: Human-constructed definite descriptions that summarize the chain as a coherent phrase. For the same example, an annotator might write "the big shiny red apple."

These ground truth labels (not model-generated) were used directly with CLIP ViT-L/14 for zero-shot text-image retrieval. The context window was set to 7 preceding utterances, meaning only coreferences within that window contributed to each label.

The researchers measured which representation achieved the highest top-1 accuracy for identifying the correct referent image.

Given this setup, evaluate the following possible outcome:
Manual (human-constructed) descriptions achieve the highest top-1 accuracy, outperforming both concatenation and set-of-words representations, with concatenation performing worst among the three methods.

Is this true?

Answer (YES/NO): NO